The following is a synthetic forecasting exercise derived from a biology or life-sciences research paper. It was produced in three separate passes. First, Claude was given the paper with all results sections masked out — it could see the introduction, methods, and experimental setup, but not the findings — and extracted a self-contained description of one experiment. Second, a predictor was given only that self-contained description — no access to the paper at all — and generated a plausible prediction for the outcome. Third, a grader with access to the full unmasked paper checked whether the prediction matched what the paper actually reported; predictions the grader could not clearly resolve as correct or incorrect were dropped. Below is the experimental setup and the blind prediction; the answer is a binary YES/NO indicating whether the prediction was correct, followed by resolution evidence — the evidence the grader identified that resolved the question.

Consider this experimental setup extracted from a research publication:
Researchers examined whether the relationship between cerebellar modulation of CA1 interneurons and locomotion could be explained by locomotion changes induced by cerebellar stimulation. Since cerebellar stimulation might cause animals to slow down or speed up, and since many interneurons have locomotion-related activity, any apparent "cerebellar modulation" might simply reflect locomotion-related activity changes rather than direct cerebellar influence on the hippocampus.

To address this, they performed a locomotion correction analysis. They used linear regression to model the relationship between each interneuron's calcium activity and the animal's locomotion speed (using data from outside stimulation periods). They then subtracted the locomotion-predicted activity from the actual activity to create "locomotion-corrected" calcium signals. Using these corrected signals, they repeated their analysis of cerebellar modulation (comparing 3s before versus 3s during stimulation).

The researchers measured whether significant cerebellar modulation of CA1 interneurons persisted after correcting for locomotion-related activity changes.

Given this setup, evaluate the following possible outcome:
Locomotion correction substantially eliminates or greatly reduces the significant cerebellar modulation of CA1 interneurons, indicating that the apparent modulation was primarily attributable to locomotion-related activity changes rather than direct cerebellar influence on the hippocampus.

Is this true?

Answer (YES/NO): NO